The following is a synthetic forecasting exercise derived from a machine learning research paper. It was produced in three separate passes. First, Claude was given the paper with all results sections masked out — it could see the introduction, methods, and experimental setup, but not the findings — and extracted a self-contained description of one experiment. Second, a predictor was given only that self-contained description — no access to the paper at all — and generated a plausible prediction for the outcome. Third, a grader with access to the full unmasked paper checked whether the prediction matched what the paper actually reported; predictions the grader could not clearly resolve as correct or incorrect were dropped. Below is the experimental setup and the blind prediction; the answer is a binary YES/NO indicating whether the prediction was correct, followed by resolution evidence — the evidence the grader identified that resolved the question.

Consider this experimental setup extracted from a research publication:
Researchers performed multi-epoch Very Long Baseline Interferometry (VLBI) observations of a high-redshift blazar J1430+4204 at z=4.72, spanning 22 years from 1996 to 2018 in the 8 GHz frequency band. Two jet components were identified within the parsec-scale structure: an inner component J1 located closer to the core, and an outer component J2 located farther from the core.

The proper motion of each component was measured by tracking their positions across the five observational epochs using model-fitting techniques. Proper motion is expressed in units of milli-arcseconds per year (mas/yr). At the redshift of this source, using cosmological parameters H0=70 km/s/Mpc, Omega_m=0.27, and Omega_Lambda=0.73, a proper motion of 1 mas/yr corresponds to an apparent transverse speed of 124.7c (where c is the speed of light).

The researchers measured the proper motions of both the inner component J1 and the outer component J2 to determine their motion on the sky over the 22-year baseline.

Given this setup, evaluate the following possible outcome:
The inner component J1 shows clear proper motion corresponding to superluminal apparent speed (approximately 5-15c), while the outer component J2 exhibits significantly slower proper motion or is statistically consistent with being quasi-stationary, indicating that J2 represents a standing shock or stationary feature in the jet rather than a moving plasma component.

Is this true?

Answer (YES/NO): NO